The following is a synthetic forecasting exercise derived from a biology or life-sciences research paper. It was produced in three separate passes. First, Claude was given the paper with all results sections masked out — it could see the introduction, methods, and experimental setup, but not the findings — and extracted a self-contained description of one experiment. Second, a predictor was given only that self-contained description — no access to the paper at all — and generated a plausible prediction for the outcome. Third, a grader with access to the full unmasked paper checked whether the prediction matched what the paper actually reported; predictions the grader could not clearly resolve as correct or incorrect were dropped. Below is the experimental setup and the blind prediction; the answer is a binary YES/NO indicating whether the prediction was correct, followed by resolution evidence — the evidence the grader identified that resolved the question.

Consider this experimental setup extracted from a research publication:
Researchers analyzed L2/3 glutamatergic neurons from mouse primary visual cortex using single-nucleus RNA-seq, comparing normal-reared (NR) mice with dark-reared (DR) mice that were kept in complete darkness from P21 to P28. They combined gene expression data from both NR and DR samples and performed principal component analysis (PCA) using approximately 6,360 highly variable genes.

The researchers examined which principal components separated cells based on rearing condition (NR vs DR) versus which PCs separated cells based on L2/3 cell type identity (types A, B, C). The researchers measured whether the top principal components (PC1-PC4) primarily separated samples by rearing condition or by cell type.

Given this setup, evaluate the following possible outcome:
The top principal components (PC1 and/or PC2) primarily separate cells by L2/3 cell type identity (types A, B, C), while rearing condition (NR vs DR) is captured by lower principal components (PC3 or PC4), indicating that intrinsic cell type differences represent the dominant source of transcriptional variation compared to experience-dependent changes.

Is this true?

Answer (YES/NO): NO